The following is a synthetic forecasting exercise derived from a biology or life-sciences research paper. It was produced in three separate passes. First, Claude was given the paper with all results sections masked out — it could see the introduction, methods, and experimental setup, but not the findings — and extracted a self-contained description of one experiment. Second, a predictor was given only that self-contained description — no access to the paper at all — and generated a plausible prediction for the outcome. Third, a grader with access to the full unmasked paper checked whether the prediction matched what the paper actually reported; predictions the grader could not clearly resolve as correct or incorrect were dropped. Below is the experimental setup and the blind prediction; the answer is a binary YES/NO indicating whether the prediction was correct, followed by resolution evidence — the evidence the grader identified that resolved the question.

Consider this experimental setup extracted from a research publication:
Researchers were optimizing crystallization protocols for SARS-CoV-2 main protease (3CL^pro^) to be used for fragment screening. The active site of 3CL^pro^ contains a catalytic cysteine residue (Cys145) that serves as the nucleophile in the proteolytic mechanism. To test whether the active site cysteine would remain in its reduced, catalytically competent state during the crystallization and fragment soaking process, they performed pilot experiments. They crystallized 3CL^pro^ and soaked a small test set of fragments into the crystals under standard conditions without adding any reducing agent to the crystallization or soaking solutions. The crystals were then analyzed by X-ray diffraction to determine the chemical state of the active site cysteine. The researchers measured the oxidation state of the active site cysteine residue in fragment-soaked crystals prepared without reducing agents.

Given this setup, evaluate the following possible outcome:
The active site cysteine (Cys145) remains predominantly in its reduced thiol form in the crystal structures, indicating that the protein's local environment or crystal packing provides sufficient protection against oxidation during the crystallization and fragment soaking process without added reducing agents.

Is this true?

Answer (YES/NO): NO